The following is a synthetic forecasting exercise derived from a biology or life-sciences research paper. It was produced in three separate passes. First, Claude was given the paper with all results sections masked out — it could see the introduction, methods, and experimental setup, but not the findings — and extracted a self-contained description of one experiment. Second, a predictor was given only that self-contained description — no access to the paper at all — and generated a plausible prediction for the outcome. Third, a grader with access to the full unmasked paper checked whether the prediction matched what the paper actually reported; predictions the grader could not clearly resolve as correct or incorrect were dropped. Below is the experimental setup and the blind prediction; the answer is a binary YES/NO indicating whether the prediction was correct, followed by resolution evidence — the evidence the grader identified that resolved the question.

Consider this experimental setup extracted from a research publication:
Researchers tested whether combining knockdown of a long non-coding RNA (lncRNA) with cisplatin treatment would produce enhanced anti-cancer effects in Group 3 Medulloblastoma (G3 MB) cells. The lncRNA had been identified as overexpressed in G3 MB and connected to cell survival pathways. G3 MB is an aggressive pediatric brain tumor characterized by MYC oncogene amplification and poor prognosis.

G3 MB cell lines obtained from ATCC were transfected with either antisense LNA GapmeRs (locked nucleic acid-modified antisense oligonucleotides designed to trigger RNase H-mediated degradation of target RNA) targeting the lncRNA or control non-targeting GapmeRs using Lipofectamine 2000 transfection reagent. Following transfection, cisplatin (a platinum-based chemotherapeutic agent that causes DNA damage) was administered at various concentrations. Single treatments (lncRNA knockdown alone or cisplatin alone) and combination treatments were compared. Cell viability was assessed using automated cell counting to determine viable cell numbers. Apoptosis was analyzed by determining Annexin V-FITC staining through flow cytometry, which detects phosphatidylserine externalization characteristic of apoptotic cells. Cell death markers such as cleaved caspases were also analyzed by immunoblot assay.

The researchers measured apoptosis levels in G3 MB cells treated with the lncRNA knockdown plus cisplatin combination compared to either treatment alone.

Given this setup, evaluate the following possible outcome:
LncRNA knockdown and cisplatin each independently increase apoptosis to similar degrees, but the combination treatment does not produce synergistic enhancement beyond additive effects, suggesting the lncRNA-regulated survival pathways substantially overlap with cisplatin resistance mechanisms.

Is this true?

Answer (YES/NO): NO